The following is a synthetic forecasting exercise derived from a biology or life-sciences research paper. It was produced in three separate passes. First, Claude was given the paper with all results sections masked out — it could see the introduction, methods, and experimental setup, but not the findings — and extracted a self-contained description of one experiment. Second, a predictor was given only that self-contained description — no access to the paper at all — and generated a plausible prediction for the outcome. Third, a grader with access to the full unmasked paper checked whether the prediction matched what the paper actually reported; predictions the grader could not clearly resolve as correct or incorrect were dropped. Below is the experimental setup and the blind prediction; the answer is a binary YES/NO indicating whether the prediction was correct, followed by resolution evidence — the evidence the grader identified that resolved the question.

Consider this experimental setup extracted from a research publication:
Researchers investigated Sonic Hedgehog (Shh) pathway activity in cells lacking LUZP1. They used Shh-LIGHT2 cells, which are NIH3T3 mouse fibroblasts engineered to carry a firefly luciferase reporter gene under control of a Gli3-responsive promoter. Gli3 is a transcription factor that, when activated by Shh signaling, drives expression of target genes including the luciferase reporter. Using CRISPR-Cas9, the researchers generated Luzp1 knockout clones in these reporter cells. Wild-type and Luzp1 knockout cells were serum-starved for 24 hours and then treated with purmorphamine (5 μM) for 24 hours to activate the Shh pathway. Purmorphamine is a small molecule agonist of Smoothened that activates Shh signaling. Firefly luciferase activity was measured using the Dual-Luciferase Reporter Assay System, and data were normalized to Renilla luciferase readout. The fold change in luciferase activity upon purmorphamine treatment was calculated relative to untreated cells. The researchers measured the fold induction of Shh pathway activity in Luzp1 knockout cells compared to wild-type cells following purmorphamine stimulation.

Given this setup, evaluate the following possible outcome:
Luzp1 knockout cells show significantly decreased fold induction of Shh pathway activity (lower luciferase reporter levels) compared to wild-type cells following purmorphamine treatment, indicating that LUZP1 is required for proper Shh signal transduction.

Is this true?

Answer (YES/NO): YES